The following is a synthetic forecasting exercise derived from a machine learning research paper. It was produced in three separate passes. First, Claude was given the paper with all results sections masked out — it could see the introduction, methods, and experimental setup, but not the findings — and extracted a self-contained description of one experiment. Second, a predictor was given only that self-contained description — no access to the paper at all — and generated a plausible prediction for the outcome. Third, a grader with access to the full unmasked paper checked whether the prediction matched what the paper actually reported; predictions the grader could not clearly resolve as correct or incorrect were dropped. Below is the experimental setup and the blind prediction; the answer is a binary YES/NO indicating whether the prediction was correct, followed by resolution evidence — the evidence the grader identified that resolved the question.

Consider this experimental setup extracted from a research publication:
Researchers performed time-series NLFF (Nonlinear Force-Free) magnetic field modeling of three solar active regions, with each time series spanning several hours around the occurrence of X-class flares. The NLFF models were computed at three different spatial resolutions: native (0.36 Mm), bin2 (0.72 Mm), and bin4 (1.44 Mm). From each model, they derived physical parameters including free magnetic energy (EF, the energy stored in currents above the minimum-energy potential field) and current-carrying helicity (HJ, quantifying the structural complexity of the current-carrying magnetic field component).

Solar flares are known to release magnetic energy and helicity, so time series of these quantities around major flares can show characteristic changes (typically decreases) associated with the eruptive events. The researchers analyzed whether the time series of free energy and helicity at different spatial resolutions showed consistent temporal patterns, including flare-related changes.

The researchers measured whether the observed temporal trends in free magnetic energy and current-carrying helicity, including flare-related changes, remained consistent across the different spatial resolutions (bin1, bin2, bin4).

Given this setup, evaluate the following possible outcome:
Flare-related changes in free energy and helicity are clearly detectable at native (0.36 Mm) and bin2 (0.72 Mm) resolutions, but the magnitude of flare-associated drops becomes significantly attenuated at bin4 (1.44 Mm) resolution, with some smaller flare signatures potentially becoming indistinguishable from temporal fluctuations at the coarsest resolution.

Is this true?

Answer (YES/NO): YES